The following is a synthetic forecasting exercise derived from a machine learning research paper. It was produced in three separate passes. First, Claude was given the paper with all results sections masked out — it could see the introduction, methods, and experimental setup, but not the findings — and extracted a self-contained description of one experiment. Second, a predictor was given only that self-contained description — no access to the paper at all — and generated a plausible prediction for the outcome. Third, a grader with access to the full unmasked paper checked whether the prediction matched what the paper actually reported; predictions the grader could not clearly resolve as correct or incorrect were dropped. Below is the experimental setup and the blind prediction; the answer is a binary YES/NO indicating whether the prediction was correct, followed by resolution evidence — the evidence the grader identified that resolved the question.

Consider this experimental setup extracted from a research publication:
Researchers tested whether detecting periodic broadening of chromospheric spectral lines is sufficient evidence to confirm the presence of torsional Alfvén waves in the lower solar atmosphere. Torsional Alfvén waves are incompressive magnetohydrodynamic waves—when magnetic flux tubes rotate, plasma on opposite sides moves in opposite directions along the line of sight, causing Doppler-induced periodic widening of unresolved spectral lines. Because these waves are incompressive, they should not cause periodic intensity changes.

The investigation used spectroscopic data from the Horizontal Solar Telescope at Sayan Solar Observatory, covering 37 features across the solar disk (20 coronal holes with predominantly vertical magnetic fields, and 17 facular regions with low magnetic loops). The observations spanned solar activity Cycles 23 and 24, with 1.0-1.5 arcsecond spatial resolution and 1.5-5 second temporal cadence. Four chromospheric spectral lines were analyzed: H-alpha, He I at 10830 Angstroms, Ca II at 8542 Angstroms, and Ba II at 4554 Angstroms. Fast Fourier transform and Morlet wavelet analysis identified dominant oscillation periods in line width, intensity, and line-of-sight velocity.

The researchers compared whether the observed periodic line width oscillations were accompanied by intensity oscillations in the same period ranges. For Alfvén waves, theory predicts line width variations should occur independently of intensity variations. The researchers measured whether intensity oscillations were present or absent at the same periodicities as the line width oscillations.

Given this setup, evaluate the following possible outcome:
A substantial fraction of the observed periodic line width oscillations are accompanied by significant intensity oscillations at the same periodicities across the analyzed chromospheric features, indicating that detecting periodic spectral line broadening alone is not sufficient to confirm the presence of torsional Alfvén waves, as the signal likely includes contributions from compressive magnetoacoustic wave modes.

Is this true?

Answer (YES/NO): YES